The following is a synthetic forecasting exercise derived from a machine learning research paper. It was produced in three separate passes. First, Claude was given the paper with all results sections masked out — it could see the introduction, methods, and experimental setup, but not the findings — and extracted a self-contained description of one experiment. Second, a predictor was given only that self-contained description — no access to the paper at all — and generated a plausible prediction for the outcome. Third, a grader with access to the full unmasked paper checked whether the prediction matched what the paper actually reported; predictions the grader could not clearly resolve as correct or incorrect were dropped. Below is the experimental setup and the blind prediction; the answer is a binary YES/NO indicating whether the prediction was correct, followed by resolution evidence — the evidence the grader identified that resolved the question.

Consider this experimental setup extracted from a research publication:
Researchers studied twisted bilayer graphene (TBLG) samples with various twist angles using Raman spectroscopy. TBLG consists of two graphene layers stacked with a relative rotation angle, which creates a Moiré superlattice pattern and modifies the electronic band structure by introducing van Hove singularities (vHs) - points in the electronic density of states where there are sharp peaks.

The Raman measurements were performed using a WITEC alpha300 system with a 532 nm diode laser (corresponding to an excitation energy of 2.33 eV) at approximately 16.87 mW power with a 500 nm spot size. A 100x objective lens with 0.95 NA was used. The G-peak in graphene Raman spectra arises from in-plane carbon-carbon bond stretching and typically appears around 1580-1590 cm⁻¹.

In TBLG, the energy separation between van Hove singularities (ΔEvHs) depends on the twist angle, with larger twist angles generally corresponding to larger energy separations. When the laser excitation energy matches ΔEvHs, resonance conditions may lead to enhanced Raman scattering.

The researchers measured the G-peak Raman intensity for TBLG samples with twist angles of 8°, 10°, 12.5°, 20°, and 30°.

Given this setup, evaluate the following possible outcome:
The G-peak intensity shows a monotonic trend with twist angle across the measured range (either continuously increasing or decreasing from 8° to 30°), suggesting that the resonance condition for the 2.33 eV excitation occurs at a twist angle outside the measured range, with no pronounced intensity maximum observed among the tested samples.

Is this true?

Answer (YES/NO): NO